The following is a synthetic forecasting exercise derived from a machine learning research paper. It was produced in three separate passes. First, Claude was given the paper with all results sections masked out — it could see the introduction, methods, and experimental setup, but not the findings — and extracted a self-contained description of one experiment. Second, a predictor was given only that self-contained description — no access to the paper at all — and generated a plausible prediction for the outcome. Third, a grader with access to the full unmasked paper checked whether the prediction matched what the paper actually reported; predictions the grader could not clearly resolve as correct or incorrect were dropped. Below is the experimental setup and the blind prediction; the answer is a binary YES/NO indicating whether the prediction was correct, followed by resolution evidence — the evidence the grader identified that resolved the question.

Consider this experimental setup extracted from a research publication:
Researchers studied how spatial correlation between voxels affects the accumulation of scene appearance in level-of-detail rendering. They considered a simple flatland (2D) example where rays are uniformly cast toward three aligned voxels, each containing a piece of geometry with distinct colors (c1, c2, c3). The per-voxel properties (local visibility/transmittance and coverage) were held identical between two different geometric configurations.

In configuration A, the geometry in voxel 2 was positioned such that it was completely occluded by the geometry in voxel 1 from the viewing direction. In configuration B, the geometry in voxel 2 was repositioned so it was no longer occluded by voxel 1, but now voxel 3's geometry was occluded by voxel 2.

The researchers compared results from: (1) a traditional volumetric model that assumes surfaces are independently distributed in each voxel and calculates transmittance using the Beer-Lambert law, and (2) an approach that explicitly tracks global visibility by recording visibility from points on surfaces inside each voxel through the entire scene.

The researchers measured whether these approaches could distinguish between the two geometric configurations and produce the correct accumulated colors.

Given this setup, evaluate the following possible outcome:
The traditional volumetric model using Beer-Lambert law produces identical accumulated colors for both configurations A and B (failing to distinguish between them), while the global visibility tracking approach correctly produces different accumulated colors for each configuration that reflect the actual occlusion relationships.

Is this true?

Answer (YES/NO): YES